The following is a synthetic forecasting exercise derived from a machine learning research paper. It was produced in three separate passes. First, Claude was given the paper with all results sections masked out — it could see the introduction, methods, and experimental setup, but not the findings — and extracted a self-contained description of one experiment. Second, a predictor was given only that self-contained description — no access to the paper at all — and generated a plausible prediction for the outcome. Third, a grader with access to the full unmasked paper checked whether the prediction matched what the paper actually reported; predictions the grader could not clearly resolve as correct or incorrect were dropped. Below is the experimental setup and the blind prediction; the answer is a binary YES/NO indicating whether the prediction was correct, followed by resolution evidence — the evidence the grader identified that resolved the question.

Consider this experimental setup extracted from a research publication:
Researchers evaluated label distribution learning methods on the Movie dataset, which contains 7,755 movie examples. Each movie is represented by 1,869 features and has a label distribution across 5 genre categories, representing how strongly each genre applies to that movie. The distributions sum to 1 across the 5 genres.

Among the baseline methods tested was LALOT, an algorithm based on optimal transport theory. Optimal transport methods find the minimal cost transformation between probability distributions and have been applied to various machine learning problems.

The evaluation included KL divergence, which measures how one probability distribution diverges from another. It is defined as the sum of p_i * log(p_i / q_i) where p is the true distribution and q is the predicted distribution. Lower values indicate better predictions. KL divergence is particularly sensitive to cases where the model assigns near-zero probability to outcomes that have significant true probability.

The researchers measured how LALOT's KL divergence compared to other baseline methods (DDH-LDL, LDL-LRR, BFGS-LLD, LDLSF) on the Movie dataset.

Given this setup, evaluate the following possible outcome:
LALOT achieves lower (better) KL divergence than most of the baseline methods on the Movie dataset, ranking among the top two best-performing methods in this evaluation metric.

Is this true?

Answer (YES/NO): NO